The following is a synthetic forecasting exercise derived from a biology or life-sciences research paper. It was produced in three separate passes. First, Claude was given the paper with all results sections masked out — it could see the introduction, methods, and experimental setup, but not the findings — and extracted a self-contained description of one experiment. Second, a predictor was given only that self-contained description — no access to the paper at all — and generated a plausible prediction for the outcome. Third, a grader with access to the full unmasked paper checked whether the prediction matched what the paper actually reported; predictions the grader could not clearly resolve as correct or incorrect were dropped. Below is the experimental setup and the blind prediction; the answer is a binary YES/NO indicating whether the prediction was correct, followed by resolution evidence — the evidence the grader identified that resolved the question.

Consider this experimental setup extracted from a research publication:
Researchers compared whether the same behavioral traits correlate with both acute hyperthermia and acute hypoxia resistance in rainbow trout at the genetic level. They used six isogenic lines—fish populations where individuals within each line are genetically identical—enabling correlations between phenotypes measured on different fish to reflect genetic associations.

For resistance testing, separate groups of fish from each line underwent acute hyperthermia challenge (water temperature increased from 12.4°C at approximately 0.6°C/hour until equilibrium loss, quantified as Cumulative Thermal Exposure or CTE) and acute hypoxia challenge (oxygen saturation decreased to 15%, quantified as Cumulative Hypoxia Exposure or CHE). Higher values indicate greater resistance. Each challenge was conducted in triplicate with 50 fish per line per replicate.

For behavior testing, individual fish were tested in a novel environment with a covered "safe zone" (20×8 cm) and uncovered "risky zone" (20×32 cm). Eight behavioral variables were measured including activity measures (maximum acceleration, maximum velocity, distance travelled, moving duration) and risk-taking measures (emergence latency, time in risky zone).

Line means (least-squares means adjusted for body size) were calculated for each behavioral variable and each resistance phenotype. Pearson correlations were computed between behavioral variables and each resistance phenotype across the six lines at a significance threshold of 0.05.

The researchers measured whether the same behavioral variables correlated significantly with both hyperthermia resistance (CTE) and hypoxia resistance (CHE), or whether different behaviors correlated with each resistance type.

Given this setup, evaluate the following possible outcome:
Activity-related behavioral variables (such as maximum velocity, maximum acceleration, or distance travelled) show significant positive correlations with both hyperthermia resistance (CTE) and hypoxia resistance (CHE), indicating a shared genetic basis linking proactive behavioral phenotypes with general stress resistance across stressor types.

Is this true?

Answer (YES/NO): NO